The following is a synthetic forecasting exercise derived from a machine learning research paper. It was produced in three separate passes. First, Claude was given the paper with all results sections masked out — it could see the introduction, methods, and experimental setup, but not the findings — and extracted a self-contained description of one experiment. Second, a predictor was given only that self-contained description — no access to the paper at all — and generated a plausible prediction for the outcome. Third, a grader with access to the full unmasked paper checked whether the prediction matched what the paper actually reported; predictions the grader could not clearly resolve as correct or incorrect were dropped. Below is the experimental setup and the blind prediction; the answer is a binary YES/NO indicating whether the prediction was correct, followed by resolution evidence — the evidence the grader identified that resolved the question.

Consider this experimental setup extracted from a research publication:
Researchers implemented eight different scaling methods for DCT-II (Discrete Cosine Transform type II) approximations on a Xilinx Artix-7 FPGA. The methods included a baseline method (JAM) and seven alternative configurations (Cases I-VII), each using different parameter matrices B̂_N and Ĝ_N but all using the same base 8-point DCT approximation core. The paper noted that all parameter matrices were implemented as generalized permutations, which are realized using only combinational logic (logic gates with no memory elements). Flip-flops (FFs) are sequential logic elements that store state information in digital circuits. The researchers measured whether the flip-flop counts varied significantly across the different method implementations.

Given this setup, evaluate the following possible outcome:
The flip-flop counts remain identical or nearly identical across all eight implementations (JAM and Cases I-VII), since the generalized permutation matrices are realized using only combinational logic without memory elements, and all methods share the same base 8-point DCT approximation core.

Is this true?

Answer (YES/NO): YES